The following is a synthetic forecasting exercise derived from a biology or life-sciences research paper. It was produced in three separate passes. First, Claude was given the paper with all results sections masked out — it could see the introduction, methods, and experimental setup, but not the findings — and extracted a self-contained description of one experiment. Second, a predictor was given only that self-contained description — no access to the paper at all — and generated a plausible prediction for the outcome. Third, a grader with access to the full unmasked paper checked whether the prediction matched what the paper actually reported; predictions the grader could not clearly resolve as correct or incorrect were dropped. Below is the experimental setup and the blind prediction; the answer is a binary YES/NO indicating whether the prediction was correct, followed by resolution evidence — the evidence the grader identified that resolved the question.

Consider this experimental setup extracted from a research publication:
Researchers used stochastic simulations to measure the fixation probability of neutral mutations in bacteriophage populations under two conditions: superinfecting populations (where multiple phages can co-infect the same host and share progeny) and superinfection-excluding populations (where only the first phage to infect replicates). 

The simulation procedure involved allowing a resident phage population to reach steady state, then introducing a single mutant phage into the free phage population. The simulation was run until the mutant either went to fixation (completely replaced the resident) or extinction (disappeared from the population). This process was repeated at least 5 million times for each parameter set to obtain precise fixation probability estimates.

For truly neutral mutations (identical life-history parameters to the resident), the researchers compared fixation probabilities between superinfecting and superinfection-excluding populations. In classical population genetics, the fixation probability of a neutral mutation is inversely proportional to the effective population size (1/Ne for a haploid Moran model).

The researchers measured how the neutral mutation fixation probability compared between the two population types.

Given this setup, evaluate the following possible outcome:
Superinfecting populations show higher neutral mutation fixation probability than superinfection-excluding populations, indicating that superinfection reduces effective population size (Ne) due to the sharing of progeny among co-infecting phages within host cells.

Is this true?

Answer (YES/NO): NO